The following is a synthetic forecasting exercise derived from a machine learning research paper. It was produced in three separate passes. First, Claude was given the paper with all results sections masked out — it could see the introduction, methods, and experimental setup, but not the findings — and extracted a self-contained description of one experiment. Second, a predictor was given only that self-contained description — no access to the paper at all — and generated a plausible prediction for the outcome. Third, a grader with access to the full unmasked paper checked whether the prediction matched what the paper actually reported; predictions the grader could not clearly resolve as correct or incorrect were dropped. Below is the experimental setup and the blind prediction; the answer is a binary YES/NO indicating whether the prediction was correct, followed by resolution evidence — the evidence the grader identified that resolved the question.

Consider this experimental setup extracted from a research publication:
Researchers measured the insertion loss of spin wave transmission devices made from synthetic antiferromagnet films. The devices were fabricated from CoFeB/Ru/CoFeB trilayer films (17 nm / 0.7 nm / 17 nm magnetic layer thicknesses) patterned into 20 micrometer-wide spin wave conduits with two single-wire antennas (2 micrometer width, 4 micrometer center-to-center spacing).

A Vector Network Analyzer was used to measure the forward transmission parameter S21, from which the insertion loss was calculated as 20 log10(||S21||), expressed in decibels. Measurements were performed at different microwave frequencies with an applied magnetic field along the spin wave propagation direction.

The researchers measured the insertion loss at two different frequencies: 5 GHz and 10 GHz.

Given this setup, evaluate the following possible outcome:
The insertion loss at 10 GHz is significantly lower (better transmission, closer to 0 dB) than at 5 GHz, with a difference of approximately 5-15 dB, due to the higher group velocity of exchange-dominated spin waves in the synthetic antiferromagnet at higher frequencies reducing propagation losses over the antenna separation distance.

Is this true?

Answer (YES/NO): YES